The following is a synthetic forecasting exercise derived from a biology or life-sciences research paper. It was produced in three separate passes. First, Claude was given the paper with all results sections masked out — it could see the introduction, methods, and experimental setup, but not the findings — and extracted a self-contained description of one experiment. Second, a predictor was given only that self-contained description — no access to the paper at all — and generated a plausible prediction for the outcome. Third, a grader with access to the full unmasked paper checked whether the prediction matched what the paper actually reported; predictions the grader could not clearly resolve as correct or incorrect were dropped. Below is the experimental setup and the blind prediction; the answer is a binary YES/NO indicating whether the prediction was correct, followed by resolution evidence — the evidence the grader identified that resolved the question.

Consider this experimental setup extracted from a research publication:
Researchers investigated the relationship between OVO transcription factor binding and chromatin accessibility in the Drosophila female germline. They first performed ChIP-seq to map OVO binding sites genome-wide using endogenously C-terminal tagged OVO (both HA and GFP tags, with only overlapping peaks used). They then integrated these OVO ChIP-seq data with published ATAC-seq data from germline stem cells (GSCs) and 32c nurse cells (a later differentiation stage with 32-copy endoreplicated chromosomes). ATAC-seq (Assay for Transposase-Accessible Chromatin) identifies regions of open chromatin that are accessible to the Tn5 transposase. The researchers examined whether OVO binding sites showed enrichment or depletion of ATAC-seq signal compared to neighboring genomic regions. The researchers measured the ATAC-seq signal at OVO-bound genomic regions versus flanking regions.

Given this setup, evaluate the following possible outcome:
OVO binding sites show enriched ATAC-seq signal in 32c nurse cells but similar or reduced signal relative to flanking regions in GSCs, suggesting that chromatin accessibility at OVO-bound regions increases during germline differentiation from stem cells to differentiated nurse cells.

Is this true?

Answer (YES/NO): NO